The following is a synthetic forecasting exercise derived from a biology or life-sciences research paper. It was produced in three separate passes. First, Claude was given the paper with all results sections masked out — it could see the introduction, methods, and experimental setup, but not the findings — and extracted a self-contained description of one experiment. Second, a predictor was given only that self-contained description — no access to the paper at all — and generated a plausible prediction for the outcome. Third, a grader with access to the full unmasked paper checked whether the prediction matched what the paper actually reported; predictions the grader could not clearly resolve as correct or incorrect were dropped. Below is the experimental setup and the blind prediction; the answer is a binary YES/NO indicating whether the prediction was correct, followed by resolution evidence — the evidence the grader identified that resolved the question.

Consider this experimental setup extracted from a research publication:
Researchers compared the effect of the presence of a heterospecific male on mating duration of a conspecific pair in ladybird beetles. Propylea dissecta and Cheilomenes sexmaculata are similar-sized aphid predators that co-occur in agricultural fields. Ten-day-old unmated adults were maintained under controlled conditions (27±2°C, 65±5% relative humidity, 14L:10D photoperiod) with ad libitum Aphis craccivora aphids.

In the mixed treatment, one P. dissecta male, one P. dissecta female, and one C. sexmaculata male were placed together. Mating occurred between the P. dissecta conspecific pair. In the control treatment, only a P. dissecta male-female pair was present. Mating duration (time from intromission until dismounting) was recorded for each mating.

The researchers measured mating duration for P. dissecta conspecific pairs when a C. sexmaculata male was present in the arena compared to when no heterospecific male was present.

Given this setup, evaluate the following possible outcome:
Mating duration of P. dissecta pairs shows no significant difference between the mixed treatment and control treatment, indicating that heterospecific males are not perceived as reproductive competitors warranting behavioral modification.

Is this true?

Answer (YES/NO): YES